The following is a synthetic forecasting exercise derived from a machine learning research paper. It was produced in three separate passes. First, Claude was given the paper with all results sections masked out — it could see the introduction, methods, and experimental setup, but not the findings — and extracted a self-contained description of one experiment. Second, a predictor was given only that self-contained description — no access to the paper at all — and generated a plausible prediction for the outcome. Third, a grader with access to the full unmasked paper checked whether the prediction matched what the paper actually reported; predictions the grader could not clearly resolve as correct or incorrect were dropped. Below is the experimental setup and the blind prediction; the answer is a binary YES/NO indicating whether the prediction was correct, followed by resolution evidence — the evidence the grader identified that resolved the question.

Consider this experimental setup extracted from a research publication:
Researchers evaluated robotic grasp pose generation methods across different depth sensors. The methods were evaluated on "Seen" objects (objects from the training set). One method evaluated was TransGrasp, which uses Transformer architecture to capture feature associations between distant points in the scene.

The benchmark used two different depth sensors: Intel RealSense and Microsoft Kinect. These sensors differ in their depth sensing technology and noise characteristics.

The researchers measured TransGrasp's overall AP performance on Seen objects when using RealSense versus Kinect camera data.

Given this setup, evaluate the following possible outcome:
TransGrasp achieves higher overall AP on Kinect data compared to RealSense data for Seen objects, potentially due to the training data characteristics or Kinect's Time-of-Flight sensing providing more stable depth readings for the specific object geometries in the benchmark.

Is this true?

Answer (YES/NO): NO